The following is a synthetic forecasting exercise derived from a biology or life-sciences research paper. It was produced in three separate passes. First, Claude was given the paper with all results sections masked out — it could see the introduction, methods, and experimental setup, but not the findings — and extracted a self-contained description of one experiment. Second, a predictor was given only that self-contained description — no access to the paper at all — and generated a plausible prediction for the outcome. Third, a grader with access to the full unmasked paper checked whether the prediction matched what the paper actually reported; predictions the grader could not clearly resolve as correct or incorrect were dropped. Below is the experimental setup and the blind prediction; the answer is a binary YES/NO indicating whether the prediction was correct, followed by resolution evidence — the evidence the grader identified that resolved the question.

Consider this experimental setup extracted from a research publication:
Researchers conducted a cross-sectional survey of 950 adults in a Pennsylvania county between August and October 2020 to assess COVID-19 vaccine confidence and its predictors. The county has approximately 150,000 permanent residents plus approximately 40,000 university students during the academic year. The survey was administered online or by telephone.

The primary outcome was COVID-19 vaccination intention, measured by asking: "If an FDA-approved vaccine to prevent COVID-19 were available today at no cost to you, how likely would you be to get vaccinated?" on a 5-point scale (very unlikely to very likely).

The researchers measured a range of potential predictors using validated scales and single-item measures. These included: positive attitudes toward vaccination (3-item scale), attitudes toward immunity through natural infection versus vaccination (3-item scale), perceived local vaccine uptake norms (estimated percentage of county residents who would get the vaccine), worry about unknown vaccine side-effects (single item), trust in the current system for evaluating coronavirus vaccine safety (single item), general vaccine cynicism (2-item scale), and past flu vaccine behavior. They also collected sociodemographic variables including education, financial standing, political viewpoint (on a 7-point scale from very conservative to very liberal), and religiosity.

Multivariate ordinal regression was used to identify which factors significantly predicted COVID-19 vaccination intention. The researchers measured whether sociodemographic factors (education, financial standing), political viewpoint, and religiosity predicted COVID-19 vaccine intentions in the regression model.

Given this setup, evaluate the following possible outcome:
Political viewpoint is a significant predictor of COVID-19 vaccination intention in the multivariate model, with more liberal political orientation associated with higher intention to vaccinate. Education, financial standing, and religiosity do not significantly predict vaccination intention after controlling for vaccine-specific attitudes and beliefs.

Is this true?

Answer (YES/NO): NO